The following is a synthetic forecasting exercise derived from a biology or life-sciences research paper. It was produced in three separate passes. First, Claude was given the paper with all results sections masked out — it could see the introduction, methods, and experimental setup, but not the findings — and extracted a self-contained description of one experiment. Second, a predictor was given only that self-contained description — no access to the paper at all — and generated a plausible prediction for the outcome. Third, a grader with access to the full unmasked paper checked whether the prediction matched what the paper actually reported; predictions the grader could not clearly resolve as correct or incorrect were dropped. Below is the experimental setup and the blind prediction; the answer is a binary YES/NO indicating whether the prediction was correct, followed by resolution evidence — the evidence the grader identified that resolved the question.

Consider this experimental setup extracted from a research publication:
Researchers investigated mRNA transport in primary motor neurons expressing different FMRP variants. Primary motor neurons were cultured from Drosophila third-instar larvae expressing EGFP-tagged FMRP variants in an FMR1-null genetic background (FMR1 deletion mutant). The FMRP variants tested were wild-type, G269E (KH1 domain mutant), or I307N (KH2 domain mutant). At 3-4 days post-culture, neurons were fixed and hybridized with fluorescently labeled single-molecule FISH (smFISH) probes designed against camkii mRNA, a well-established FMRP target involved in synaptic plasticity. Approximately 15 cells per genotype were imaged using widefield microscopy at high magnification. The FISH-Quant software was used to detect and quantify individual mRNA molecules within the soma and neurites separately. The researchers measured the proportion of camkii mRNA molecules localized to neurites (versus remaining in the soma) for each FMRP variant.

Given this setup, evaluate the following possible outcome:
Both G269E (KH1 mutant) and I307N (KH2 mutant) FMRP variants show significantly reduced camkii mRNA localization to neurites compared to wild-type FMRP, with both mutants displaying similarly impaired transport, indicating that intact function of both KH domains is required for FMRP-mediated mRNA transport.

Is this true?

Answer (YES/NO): NO